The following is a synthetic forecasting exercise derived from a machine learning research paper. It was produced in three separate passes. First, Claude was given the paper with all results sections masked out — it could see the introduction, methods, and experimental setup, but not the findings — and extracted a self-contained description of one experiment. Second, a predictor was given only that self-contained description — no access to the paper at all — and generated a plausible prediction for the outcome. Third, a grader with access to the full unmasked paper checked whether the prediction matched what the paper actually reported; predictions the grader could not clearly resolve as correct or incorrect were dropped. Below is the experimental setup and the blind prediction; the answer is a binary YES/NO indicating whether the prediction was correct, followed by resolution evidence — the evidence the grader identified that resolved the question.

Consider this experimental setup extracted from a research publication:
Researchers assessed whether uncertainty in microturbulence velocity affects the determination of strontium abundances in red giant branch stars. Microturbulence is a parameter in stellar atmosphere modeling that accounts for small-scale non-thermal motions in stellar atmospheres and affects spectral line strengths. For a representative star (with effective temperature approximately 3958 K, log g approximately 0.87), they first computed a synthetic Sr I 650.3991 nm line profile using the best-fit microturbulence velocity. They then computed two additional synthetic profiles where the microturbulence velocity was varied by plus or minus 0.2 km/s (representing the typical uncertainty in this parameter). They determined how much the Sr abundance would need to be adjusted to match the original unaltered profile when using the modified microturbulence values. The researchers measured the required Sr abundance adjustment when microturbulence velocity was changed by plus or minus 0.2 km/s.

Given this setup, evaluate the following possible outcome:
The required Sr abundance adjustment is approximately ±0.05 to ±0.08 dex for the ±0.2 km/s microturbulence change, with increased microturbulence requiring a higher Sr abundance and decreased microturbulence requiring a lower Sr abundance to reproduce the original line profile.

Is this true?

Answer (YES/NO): NO